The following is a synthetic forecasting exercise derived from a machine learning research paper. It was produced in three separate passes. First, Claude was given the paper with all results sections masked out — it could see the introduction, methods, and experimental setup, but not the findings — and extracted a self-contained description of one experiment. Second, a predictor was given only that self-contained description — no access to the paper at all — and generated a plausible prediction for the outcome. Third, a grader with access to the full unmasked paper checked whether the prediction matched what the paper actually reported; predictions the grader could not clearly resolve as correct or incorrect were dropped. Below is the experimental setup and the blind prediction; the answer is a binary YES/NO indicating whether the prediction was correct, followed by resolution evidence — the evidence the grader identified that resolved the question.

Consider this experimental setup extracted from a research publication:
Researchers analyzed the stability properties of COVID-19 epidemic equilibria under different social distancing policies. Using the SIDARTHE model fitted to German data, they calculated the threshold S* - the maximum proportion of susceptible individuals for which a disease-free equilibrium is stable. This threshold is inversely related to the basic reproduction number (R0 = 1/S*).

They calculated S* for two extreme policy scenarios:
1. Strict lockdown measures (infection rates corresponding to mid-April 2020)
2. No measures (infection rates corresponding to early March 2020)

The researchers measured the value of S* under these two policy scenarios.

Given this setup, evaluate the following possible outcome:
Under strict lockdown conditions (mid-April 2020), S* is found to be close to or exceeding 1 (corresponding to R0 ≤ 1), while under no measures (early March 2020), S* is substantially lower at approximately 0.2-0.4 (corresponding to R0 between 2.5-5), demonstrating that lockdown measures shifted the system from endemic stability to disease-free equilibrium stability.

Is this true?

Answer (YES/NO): YES